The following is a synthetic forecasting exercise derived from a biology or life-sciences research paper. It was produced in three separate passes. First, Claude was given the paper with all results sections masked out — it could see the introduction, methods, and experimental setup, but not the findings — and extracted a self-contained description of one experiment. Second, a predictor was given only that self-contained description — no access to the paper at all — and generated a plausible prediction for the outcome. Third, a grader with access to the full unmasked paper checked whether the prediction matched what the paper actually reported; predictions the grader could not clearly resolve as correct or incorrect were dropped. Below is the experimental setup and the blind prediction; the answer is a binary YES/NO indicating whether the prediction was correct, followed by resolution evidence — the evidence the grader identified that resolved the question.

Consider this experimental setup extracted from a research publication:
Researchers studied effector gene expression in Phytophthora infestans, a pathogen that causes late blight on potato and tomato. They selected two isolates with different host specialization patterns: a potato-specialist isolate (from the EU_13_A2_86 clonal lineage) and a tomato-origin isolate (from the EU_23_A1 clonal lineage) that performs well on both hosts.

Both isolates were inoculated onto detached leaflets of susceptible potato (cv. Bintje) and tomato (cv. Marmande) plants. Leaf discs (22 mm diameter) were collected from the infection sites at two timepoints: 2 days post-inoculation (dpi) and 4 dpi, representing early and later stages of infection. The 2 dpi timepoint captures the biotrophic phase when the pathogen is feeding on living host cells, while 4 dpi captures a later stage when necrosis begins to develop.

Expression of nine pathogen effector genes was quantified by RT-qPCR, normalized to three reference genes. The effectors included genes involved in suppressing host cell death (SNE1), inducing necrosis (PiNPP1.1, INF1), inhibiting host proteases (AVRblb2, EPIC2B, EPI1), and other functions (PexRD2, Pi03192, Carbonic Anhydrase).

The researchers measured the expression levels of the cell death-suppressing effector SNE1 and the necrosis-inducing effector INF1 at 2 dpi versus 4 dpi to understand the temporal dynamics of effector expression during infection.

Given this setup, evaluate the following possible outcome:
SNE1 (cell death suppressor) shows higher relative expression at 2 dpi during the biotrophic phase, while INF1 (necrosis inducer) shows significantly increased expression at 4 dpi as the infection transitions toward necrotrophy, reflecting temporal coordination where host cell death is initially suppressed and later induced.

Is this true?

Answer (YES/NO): YES